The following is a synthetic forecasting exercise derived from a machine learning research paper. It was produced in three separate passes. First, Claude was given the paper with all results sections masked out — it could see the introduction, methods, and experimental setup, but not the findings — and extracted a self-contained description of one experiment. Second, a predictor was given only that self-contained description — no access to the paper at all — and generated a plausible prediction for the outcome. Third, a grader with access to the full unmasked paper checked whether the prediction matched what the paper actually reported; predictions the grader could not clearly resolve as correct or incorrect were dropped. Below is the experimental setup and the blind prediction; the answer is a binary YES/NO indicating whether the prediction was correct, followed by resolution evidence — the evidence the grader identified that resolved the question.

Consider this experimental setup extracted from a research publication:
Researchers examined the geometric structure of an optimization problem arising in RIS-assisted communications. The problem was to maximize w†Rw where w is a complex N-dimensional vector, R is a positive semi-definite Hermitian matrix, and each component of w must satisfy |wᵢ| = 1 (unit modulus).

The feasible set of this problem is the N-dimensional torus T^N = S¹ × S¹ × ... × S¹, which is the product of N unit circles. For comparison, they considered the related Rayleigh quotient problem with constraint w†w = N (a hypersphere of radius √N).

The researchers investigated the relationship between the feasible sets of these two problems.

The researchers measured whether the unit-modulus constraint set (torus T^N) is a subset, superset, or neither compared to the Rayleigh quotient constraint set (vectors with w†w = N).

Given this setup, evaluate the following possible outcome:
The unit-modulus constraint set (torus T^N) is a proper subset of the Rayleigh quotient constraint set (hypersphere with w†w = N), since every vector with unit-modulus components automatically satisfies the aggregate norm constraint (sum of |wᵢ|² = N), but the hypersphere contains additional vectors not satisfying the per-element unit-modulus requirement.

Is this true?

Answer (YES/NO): YES